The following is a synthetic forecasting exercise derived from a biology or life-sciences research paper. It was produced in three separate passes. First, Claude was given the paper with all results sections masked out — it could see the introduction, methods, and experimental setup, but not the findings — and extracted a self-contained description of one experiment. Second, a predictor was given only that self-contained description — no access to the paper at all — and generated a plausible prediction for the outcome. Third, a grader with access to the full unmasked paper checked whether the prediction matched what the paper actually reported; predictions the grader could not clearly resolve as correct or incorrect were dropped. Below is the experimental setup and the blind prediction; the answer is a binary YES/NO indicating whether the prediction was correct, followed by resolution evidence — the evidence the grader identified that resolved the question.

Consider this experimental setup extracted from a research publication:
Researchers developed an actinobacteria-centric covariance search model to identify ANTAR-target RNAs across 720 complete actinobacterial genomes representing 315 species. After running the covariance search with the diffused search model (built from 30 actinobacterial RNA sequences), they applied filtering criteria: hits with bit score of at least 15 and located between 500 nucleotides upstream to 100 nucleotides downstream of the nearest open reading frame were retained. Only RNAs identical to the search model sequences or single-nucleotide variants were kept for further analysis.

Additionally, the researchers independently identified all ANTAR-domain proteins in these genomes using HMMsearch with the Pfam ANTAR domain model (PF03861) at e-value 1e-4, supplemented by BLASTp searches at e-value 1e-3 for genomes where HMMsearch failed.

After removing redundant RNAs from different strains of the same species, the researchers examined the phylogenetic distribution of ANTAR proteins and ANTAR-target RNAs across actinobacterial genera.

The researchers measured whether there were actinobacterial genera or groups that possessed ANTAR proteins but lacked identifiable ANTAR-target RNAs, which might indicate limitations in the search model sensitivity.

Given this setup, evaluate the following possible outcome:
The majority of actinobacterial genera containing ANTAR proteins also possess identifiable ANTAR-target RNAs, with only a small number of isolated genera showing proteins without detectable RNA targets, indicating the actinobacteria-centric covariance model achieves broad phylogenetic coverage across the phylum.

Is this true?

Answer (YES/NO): YES